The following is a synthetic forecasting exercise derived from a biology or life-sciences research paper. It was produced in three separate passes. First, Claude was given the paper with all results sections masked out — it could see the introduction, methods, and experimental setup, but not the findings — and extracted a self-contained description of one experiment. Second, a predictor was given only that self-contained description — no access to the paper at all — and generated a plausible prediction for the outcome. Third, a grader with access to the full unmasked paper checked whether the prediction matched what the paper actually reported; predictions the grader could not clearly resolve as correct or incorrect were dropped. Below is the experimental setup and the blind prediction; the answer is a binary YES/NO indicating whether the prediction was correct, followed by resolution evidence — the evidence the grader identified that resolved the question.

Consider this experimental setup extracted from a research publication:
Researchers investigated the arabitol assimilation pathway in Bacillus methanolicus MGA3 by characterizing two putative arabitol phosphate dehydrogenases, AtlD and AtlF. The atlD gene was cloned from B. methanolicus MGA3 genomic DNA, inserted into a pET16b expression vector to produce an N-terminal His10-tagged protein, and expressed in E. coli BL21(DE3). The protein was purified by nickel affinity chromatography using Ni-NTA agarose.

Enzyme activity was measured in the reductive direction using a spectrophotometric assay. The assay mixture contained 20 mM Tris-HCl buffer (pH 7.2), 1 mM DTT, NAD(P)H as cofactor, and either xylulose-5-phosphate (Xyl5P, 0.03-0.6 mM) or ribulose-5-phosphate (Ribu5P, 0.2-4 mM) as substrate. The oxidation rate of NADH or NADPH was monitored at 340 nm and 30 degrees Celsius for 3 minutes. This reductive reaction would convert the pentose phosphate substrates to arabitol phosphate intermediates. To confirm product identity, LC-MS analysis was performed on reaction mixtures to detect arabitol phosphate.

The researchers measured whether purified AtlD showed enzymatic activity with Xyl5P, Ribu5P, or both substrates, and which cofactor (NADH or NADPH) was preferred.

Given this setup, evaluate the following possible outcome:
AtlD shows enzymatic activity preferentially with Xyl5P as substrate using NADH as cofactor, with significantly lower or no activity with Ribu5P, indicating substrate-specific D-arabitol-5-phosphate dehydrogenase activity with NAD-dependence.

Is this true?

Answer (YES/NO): NO